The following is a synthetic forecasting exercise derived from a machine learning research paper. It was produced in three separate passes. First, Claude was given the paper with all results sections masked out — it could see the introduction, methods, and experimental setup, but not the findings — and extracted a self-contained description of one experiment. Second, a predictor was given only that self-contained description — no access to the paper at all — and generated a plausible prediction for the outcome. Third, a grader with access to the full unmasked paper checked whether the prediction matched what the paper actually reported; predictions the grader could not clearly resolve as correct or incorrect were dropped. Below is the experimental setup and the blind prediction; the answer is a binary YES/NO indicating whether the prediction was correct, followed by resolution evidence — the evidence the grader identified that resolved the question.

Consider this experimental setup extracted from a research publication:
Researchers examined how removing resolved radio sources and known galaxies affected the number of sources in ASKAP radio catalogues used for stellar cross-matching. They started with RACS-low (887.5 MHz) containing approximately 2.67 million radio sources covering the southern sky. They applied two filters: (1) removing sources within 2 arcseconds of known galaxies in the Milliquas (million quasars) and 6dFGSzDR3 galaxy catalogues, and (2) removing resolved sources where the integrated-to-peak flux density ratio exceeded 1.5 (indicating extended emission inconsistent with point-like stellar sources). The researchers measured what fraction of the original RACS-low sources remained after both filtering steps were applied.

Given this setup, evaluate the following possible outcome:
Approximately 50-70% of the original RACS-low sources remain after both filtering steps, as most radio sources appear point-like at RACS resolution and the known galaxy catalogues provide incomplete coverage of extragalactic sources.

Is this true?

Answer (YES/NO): YES